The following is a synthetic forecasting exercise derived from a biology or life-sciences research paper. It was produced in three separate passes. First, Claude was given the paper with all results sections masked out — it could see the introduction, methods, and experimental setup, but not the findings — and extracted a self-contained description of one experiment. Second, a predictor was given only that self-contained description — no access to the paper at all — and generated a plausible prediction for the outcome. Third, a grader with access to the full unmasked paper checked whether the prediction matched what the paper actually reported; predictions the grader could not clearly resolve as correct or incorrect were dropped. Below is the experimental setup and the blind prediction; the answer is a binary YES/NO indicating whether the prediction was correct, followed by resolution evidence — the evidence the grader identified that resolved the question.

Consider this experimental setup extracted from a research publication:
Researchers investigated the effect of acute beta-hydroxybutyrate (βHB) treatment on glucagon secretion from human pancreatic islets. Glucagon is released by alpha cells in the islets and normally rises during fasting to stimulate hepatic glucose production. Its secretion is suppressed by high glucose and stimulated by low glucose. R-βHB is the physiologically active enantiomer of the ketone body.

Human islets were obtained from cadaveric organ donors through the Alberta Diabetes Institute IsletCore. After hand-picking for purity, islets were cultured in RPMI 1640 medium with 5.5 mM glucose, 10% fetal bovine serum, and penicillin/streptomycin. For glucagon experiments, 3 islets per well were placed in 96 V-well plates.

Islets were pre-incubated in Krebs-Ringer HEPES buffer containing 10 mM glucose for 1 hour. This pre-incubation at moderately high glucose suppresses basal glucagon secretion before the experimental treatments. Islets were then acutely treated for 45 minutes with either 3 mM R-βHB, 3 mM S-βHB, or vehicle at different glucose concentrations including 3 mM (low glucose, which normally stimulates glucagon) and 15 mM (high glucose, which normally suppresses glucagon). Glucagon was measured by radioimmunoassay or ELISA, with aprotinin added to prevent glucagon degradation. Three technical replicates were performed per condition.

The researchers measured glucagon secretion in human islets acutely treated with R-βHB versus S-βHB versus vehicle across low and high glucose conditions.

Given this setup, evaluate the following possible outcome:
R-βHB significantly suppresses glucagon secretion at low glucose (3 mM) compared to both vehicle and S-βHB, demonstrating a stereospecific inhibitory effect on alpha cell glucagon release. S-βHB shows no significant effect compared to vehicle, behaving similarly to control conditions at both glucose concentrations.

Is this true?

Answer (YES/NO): YES